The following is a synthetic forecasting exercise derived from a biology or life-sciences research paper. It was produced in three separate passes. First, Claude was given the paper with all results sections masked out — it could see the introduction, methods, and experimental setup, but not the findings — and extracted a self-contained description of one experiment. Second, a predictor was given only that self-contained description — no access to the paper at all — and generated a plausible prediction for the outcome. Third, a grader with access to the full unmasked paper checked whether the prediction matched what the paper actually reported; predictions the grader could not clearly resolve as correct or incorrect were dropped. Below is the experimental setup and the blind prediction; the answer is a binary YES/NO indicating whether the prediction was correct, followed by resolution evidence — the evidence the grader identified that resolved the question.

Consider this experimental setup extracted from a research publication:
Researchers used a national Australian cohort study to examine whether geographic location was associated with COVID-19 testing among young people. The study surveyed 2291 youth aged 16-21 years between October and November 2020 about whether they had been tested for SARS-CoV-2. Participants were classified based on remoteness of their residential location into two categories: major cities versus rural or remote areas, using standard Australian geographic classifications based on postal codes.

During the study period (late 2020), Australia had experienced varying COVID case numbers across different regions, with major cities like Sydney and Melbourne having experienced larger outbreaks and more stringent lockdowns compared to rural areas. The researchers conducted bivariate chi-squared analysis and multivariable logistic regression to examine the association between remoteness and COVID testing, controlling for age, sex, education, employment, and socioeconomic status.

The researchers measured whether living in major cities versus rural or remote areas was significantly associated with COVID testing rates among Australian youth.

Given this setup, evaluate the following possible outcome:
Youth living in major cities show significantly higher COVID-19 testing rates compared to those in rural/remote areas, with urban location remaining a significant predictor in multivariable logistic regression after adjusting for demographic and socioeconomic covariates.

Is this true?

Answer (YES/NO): YES